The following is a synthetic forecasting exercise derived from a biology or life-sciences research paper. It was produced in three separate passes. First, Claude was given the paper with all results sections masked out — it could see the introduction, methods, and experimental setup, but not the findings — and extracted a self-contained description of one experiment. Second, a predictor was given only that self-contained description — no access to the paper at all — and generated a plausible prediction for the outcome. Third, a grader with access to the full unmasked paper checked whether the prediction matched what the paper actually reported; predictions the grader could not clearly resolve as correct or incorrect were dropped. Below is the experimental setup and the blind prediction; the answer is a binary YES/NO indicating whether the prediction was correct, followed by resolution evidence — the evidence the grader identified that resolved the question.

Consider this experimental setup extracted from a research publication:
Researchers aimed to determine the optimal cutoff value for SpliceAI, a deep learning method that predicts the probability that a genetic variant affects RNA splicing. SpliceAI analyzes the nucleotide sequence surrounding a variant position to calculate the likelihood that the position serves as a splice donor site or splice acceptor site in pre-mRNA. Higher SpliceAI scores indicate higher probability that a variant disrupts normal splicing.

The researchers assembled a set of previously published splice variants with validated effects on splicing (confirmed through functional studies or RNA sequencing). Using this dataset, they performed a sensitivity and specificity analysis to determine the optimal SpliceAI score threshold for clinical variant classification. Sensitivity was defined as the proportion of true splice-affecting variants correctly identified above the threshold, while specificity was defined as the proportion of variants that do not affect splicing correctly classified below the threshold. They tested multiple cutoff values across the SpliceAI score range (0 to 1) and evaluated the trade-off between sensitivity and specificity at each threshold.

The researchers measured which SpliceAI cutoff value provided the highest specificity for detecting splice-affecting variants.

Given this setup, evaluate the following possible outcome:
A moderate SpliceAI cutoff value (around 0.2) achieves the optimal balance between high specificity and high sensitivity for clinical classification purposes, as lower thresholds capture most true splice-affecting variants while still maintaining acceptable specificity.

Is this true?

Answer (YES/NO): NO